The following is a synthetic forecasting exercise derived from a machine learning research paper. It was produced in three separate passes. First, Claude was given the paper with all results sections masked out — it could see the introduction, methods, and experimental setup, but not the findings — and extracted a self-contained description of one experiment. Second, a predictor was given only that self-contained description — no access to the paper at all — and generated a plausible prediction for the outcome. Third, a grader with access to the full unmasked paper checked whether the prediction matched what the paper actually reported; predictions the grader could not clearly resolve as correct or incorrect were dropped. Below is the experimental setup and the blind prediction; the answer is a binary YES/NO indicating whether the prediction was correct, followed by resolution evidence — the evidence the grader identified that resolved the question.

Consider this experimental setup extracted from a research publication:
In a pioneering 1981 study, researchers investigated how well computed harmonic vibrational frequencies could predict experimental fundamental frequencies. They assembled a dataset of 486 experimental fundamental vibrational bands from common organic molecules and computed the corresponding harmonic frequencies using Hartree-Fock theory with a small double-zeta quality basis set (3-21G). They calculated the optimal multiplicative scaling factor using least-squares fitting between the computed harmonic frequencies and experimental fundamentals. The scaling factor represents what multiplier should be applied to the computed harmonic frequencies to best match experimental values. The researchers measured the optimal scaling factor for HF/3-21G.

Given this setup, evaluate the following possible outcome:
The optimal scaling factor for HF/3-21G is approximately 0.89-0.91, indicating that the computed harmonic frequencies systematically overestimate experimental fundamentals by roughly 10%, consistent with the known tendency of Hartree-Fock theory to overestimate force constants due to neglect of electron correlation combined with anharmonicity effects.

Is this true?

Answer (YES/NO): YES